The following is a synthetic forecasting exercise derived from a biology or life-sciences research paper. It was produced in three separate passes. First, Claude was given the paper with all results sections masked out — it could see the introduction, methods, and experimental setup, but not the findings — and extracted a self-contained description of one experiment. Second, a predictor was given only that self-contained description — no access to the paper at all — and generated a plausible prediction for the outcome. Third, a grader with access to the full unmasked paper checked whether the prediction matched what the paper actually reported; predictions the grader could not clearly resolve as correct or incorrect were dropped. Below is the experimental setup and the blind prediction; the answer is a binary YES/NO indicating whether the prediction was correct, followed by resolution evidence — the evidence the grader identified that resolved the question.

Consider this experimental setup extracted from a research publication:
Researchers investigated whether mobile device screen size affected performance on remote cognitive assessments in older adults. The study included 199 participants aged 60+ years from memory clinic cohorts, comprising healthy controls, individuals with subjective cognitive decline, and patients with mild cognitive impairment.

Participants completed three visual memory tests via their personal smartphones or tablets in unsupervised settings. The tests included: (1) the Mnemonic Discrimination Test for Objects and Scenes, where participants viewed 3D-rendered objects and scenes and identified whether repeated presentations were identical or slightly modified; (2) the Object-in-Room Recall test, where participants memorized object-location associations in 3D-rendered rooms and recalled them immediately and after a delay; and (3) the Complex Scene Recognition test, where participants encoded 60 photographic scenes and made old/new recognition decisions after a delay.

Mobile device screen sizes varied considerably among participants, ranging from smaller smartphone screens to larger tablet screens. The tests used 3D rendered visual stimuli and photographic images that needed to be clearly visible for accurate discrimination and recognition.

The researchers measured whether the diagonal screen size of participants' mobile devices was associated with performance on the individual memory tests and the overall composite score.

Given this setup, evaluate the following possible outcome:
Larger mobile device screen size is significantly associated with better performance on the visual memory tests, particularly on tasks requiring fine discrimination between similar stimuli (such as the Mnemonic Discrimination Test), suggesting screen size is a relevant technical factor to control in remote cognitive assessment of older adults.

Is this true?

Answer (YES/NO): NO